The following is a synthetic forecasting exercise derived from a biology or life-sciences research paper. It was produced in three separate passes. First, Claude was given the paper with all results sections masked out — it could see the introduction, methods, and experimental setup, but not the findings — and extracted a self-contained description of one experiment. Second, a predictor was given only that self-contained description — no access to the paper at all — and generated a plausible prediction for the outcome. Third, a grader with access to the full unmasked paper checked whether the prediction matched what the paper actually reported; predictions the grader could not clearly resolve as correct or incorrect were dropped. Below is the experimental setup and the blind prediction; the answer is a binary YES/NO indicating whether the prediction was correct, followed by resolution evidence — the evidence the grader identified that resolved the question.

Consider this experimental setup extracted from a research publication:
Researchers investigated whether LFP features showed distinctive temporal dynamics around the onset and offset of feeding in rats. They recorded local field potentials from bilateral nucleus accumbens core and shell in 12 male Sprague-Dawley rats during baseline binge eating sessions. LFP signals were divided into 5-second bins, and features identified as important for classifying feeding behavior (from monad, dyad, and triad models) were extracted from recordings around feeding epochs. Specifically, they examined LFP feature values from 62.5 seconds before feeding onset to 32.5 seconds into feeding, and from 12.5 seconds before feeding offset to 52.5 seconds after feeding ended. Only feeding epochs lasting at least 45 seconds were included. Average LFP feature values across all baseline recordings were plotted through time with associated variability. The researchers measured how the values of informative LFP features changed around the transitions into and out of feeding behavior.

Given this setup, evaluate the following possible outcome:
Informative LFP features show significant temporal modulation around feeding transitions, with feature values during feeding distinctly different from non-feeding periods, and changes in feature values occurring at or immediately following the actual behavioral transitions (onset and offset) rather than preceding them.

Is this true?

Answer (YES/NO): NO